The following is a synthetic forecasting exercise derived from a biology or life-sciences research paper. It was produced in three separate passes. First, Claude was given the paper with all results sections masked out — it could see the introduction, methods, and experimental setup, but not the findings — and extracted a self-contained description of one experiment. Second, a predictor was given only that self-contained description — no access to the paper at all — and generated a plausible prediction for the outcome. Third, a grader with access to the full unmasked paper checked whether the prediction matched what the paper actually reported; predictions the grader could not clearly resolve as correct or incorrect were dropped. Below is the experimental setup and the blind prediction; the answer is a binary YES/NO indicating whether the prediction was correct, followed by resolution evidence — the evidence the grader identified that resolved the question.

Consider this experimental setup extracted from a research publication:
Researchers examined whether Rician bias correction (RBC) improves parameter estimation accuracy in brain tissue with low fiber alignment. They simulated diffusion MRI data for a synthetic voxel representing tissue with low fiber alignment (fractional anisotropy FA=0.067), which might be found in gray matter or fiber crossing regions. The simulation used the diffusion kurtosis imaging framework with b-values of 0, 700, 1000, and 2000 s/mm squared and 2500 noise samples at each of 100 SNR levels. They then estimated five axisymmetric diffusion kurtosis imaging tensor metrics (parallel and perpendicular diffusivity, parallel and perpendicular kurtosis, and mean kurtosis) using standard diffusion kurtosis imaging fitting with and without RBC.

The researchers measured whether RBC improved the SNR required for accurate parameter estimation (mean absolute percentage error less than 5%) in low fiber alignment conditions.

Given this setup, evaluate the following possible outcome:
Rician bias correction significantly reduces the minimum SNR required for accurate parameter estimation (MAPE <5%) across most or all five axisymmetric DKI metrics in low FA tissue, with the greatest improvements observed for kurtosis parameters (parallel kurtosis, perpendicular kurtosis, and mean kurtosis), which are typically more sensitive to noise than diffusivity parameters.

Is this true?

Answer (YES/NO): NO